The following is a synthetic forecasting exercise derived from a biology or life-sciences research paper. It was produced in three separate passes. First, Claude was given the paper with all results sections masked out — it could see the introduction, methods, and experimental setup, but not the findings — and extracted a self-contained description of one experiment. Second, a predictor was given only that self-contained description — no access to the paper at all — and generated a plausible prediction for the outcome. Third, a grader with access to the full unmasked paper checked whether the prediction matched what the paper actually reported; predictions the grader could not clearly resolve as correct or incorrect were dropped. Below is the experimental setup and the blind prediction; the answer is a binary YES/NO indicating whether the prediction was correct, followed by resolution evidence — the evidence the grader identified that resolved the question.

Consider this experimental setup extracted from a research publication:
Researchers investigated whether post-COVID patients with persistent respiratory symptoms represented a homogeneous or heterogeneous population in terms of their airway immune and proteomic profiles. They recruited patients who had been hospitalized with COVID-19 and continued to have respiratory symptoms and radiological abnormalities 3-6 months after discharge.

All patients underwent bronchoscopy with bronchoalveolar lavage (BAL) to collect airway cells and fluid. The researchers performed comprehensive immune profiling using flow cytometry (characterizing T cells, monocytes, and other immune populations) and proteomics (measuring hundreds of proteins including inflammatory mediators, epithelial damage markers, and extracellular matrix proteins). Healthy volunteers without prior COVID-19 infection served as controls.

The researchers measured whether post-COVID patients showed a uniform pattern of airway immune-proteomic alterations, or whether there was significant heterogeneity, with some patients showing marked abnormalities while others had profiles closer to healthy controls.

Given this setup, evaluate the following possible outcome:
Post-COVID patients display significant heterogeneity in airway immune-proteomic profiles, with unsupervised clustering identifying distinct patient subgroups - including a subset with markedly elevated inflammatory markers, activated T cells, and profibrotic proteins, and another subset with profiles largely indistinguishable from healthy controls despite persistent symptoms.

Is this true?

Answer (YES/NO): NO